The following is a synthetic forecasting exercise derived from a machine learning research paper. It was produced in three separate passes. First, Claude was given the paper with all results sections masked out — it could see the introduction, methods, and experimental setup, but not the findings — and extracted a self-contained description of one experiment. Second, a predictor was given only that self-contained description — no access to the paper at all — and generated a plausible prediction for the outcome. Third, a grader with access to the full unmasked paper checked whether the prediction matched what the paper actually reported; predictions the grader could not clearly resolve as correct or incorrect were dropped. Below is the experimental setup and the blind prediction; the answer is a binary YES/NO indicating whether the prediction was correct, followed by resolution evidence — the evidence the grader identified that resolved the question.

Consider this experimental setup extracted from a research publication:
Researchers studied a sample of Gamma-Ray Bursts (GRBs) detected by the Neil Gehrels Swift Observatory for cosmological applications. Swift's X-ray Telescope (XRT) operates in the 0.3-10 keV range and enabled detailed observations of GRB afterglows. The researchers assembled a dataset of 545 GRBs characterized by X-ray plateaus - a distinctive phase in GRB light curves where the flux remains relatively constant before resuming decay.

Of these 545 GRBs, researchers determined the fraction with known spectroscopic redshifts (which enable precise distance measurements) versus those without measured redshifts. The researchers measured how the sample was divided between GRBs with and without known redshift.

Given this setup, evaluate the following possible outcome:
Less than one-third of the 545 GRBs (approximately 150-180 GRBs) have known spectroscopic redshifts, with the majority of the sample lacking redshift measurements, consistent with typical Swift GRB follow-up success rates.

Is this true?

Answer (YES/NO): NO